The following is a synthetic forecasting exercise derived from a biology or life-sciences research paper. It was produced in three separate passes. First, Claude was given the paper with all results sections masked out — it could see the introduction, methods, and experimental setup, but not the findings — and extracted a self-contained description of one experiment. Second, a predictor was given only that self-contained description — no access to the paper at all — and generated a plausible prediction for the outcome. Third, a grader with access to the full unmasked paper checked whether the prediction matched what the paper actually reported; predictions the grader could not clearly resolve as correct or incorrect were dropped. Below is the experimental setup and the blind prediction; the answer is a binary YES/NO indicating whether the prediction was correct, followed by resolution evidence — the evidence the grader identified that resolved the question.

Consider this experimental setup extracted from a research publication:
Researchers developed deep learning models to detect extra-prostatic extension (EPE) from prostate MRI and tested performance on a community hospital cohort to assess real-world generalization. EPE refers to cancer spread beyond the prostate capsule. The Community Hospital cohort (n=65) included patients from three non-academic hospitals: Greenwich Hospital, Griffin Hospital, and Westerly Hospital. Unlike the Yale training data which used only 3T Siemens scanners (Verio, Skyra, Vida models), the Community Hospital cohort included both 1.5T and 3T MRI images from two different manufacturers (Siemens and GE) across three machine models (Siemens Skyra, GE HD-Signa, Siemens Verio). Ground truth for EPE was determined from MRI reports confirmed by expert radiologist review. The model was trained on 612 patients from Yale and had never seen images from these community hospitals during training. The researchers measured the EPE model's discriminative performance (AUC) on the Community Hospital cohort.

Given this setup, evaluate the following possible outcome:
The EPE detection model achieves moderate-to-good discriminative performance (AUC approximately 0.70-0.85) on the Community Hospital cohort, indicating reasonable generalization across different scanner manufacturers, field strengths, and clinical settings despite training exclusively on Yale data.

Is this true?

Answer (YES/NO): YES